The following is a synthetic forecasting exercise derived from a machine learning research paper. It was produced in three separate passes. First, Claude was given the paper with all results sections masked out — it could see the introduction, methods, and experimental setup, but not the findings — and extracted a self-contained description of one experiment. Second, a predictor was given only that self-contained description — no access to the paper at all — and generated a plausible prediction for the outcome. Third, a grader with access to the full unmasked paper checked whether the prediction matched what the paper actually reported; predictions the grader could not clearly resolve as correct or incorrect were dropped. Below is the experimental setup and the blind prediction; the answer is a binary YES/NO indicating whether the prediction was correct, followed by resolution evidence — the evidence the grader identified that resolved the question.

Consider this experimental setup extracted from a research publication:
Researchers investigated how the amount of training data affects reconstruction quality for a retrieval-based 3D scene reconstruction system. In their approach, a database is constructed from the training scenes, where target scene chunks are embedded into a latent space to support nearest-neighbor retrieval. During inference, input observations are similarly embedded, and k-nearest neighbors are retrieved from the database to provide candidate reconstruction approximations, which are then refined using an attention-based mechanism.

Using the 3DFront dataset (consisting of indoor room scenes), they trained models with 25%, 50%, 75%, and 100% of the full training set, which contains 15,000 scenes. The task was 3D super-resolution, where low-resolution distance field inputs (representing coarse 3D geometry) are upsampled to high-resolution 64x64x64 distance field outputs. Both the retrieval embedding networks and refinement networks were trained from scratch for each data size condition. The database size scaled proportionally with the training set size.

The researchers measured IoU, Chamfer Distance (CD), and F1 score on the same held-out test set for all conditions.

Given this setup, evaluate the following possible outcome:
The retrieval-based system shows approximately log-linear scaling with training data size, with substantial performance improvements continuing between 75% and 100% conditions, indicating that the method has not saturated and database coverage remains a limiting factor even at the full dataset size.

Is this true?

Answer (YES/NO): NO